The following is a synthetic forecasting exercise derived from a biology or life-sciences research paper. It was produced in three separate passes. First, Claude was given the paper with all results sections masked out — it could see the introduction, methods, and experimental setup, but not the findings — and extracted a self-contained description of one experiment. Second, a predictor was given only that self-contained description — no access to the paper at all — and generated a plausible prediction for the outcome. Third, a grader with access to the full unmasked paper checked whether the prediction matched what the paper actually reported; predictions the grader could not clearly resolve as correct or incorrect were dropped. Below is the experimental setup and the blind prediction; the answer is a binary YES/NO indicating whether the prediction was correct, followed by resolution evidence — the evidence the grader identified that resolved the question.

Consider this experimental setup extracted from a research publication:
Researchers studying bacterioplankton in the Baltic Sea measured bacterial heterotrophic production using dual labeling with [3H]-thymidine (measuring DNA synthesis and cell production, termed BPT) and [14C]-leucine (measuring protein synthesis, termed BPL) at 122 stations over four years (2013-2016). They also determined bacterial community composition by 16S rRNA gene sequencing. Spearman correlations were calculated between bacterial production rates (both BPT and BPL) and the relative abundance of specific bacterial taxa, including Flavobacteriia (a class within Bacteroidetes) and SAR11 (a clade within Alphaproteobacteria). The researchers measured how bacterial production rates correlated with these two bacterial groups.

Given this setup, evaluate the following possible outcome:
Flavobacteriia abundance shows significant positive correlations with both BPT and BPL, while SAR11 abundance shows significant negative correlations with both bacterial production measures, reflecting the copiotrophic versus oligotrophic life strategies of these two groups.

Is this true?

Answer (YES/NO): YES